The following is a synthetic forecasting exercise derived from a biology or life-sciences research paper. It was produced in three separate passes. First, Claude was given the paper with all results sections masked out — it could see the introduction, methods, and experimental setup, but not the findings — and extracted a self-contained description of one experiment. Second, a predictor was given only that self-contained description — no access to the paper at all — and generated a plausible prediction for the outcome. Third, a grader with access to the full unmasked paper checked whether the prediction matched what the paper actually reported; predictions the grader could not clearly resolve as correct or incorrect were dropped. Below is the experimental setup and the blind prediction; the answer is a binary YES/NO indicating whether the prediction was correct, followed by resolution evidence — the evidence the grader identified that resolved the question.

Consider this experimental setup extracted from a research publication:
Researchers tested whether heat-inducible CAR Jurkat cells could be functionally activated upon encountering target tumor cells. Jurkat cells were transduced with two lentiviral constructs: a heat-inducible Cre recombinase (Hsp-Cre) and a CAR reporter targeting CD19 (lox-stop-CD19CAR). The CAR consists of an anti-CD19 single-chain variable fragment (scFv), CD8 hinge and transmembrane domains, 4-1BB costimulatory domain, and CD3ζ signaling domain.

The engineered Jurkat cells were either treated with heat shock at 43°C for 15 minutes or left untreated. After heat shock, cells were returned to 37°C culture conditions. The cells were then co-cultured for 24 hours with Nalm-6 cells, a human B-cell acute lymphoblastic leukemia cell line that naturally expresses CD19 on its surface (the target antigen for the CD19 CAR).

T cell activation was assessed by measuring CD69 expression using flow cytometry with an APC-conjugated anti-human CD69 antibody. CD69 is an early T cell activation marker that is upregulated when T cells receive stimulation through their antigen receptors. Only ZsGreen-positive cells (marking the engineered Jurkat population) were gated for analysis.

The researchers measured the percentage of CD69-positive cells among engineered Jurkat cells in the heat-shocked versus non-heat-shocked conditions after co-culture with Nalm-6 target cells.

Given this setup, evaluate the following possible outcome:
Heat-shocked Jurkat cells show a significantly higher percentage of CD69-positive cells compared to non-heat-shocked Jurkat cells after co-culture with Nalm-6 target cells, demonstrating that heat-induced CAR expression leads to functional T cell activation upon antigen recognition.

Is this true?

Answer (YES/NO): YES